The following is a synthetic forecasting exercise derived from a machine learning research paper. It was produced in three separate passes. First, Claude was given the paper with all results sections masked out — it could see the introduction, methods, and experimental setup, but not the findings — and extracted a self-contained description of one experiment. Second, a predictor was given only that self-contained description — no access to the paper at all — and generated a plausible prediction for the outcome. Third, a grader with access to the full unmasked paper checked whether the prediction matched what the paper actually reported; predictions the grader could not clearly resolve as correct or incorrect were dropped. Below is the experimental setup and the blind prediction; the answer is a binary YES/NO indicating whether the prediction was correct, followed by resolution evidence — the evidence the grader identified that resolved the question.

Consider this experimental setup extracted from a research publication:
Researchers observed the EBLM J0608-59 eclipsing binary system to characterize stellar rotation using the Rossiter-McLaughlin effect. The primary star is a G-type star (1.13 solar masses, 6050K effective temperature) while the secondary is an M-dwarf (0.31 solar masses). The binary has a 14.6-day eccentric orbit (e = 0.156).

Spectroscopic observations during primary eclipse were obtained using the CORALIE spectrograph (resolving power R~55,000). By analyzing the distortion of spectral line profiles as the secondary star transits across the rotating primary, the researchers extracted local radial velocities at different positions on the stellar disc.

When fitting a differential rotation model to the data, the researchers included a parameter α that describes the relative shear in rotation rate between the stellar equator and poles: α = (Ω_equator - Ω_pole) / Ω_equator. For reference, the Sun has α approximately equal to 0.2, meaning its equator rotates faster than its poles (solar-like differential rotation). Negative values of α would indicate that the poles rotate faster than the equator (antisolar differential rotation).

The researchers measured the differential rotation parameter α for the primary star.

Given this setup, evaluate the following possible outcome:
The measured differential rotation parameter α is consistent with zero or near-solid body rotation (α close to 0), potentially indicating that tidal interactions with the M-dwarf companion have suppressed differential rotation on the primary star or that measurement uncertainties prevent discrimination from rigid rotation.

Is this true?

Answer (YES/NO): NO